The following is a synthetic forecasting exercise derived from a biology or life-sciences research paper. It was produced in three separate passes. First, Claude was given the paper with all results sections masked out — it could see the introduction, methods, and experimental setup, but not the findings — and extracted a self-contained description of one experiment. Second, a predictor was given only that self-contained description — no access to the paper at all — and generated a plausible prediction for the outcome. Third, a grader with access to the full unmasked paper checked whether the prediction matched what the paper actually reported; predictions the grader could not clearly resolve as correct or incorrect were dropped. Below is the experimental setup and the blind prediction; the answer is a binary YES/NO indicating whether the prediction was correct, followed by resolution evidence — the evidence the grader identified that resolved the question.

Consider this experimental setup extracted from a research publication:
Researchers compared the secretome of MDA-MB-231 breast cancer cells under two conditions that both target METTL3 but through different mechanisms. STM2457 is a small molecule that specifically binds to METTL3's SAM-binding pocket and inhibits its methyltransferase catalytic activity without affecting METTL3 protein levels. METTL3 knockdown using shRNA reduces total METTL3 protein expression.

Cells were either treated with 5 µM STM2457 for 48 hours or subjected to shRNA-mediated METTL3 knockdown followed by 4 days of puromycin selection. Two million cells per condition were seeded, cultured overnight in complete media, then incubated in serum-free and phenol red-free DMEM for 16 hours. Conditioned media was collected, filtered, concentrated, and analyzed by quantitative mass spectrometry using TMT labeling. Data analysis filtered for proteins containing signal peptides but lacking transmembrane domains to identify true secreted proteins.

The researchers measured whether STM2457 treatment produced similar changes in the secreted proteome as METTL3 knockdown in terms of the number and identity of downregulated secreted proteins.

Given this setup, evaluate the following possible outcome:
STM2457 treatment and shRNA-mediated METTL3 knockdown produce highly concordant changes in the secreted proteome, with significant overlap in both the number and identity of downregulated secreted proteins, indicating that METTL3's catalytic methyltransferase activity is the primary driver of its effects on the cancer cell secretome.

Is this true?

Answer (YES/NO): NO